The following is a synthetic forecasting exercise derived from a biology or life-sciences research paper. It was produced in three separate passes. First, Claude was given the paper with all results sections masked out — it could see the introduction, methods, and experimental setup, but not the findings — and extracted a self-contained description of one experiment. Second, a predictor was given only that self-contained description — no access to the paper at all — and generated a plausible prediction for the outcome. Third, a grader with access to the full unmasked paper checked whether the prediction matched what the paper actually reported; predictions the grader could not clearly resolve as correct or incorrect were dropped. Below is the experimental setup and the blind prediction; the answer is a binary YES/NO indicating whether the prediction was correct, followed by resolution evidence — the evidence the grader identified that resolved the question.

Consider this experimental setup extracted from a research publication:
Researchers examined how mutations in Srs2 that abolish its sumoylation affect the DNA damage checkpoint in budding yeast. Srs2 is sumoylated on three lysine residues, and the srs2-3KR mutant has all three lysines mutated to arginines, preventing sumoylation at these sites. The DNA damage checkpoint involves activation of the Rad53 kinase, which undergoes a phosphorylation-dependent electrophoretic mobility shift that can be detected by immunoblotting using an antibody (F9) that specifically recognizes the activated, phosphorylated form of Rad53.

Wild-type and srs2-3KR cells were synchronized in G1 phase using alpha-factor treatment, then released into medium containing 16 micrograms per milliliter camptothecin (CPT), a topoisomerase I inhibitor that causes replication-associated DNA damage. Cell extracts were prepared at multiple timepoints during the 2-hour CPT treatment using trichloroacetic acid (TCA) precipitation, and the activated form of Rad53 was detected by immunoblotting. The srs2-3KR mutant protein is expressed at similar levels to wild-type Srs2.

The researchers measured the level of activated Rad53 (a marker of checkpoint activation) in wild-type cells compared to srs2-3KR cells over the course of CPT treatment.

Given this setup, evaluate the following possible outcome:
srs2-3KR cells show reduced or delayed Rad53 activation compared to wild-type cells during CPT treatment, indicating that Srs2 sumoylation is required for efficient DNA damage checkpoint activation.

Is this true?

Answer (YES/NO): NO